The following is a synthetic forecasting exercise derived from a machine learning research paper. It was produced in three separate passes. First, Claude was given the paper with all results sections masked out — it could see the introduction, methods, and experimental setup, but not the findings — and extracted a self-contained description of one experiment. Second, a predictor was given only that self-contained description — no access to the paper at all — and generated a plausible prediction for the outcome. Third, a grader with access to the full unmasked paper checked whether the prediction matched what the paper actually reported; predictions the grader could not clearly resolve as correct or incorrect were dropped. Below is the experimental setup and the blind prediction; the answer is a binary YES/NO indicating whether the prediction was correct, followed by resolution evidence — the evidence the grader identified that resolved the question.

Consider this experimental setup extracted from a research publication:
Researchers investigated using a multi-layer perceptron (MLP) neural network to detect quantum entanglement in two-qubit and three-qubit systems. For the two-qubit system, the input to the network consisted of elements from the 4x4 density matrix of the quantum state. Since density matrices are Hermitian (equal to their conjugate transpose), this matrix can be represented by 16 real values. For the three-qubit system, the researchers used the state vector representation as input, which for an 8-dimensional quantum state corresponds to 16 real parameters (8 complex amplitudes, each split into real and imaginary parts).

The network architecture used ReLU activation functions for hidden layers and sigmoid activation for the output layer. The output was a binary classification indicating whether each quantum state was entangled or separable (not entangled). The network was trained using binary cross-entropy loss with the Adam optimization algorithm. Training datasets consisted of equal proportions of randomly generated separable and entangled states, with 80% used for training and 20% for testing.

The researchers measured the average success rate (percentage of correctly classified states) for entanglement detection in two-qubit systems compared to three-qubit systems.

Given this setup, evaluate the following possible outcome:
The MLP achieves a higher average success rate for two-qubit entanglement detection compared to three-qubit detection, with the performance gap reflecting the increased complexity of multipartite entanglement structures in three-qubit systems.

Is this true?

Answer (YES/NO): YES